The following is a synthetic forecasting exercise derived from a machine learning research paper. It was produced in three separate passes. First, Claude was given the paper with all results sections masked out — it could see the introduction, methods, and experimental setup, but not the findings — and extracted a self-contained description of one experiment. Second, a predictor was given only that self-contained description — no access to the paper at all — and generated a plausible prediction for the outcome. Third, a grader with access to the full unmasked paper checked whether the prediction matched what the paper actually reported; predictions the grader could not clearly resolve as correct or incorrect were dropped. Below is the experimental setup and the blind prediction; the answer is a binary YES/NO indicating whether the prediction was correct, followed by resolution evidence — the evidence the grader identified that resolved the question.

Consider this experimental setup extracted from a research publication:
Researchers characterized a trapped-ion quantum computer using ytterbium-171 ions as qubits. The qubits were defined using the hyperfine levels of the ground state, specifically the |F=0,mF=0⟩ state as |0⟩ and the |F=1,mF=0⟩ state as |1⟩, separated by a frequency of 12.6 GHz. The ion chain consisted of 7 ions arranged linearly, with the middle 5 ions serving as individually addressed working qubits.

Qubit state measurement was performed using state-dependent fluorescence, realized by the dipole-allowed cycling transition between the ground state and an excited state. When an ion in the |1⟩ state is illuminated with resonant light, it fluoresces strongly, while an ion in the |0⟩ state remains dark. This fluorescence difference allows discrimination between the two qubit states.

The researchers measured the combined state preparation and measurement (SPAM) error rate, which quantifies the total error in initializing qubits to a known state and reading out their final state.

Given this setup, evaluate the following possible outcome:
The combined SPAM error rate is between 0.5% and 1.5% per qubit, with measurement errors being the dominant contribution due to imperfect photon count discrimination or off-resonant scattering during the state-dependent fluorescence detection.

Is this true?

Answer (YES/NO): NO